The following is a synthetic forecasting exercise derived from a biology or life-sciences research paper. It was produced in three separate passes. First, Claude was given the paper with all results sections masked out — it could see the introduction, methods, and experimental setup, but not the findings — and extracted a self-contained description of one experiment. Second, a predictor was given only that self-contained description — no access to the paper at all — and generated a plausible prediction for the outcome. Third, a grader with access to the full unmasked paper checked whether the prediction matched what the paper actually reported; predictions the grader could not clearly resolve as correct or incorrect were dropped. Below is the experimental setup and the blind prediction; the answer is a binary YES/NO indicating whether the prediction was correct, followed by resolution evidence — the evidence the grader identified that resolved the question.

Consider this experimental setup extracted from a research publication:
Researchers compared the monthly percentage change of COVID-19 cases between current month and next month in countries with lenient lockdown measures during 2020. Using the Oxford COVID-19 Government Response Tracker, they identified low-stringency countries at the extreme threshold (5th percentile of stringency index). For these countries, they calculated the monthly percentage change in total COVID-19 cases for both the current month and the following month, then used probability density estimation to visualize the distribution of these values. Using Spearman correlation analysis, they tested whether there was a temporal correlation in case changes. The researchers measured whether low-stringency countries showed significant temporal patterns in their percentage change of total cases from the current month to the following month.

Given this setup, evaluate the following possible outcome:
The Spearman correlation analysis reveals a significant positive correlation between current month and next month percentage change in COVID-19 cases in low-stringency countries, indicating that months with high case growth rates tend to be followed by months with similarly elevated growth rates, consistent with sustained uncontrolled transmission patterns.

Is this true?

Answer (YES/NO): NO